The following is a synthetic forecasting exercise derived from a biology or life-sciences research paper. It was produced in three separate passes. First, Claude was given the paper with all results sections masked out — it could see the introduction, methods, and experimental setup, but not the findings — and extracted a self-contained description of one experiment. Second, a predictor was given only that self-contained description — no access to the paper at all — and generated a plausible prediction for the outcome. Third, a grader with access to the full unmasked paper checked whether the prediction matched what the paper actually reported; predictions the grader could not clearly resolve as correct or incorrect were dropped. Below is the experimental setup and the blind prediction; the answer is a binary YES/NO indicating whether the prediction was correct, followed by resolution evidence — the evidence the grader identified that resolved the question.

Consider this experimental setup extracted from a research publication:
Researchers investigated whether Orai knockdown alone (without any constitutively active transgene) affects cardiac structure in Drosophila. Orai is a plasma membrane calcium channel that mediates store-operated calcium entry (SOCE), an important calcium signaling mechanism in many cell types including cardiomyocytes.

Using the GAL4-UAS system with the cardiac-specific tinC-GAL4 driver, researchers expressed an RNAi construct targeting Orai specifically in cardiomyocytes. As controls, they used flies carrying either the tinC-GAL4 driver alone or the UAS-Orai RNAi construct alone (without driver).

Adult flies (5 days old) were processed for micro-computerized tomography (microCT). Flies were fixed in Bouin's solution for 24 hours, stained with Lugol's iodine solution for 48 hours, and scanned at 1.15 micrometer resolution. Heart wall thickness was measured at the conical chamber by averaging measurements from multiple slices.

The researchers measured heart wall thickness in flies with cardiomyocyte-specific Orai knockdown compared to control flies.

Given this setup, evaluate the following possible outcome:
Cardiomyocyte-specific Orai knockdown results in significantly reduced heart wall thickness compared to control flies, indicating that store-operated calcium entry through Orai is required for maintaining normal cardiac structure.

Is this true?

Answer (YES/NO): NO